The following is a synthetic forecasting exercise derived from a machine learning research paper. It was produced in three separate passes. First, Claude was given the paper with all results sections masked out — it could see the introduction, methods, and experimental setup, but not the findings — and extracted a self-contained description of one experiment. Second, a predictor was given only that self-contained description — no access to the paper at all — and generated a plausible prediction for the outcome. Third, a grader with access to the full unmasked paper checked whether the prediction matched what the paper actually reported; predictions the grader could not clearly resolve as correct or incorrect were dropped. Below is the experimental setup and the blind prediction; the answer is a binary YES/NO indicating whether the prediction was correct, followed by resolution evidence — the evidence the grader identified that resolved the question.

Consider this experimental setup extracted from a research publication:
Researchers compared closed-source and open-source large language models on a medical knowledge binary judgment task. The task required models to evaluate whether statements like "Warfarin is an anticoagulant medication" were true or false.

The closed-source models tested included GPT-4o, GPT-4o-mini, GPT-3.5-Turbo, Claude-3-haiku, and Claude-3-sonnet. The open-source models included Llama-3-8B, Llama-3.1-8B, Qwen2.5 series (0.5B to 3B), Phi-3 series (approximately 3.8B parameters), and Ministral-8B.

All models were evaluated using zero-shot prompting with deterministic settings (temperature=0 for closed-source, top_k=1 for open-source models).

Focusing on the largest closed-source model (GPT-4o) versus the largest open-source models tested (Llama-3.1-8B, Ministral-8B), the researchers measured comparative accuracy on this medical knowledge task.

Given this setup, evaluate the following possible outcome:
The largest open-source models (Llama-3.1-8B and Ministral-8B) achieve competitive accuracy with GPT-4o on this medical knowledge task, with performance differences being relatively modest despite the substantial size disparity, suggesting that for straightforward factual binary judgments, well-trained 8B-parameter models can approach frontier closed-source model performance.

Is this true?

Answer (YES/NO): NO